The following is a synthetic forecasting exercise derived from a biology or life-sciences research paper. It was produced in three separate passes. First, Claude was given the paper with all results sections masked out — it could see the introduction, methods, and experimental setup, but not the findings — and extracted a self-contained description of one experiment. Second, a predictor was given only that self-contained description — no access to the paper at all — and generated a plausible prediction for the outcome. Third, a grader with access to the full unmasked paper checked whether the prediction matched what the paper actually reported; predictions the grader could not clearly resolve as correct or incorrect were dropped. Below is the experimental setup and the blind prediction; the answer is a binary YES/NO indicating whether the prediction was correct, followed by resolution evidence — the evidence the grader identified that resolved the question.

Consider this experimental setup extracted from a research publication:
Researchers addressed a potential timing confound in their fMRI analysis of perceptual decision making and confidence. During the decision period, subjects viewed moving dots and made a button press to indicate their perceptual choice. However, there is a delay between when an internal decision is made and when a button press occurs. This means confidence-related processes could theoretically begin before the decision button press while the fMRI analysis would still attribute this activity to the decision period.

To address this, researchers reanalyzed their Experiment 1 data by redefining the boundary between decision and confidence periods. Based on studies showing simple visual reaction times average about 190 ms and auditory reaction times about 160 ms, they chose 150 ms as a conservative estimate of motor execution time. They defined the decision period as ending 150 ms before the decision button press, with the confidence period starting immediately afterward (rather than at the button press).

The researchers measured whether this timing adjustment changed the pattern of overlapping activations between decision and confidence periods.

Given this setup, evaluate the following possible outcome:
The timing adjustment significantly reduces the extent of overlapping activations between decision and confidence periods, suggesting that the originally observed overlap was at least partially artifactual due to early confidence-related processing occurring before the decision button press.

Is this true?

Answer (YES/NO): NO